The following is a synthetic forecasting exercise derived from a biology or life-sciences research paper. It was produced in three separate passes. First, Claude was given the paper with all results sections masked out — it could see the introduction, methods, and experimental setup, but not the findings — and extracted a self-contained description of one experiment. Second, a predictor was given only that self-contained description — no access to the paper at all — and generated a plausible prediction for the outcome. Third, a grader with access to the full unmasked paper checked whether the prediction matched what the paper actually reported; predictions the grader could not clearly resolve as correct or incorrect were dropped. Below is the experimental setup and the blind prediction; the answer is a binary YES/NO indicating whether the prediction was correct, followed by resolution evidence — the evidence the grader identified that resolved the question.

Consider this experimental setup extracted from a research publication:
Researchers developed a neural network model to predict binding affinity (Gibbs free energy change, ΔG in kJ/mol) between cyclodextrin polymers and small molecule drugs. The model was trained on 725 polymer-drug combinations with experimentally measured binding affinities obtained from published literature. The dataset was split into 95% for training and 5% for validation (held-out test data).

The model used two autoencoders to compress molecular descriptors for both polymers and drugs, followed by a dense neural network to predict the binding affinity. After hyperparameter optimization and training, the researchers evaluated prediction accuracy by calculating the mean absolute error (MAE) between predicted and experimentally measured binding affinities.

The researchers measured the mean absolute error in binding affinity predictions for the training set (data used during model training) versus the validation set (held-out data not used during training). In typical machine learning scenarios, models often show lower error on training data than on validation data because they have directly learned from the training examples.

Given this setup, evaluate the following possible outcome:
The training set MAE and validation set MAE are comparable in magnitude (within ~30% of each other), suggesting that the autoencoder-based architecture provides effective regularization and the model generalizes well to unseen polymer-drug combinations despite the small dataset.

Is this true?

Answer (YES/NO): YES